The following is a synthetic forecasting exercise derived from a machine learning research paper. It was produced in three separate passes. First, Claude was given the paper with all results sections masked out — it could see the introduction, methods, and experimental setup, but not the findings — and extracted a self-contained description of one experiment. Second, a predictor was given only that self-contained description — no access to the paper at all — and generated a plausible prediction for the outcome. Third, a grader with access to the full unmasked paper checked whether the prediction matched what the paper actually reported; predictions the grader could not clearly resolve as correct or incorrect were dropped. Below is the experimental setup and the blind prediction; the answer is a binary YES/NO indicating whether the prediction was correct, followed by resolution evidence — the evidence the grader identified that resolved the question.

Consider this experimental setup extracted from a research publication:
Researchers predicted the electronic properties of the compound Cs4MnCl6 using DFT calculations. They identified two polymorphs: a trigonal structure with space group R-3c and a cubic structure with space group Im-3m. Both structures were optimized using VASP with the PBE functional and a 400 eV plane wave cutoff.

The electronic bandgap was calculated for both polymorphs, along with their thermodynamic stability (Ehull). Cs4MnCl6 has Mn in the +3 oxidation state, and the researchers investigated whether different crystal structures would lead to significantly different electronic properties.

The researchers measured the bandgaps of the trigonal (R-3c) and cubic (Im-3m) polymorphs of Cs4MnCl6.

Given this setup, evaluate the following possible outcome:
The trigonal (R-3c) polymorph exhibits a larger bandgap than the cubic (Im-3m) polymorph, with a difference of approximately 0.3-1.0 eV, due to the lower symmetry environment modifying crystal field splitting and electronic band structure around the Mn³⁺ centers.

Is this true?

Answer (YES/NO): NO